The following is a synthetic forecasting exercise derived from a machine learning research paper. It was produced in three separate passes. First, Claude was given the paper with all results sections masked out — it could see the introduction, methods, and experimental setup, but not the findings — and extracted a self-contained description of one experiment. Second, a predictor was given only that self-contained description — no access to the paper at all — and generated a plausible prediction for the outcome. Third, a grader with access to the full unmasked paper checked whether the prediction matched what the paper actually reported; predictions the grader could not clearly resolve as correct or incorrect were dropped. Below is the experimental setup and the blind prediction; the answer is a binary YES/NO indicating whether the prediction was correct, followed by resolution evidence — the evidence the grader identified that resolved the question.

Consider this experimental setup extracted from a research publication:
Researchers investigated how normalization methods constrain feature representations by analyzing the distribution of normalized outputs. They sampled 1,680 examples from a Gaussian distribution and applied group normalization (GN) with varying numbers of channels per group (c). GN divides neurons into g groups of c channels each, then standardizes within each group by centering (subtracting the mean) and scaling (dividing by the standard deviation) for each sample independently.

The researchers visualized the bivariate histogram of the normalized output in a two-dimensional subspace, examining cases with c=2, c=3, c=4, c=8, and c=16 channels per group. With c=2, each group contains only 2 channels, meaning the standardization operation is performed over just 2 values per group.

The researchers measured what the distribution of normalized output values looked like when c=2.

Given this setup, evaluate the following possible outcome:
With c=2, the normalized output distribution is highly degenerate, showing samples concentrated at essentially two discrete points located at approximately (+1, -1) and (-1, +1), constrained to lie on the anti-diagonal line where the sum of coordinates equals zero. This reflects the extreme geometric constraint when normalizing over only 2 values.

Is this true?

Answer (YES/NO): YES